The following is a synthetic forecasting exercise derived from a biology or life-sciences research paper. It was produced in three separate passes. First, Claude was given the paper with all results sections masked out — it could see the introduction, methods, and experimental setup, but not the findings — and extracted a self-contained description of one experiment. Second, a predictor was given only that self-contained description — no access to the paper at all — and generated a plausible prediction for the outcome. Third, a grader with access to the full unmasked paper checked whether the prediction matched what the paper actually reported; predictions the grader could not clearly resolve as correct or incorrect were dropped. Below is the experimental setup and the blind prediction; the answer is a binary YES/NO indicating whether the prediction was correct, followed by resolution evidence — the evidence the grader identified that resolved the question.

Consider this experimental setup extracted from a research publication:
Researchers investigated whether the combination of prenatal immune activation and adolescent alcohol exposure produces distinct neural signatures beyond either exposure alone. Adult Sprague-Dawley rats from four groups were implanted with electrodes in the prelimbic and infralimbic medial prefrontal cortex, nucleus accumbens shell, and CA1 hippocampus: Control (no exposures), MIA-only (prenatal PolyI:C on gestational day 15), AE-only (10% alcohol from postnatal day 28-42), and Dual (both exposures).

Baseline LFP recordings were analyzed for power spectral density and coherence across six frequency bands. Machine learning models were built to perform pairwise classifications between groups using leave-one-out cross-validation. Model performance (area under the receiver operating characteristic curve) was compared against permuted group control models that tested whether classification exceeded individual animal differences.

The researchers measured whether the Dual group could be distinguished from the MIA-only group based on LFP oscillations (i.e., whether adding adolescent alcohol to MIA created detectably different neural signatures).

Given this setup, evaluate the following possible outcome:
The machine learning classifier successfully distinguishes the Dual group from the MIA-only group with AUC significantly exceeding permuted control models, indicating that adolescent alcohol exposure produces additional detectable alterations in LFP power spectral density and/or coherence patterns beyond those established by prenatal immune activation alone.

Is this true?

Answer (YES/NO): NO